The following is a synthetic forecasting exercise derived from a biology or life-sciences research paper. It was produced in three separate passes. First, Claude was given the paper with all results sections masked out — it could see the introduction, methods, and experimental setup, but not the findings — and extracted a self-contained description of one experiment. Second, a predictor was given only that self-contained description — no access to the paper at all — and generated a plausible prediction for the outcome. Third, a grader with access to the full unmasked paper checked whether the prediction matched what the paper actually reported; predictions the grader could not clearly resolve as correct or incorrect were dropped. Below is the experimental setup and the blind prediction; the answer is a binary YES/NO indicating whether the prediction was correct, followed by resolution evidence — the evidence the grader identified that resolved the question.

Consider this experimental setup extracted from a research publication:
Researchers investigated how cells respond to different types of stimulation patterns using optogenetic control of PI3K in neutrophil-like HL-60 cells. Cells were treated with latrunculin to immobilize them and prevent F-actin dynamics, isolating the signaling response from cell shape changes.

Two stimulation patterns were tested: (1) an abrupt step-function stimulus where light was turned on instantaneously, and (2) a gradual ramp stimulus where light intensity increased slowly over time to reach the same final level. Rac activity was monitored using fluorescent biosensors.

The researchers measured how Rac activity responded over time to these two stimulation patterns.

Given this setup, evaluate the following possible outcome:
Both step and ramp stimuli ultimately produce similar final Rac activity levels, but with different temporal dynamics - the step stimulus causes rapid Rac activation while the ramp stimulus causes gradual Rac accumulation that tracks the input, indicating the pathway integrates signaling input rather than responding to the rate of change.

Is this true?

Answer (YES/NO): NO